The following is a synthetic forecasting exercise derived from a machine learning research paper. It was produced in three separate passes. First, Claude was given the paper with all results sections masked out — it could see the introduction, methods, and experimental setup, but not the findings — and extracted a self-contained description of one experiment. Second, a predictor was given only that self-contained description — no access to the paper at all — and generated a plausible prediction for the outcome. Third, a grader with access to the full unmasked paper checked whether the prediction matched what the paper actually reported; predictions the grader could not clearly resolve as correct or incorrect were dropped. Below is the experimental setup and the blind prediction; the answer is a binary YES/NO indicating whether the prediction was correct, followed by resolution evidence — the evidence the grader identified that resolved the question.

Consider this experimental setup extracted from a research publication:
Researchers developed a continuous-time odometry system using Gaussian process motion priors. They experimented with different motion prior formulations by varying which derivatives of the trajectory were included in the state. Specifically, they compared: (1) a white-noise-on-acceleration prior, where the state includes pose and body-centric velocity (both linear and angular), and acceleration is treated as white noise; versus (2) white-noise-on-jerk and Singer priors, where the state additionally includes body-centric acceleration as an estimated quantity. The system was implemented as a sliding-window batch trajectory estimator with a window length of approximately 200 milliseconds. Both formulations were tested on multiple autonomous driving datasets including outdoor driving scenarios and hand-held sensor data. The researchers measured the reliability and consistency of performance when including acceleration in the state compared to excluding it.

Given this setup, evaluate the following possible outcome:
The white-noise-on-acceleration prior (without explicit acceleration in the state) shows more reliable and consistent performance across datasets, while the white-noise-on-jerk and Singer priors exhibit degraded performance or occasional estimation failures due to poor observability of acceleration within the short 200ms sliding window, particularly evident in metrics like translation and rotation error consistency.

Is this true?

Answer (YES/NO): NO